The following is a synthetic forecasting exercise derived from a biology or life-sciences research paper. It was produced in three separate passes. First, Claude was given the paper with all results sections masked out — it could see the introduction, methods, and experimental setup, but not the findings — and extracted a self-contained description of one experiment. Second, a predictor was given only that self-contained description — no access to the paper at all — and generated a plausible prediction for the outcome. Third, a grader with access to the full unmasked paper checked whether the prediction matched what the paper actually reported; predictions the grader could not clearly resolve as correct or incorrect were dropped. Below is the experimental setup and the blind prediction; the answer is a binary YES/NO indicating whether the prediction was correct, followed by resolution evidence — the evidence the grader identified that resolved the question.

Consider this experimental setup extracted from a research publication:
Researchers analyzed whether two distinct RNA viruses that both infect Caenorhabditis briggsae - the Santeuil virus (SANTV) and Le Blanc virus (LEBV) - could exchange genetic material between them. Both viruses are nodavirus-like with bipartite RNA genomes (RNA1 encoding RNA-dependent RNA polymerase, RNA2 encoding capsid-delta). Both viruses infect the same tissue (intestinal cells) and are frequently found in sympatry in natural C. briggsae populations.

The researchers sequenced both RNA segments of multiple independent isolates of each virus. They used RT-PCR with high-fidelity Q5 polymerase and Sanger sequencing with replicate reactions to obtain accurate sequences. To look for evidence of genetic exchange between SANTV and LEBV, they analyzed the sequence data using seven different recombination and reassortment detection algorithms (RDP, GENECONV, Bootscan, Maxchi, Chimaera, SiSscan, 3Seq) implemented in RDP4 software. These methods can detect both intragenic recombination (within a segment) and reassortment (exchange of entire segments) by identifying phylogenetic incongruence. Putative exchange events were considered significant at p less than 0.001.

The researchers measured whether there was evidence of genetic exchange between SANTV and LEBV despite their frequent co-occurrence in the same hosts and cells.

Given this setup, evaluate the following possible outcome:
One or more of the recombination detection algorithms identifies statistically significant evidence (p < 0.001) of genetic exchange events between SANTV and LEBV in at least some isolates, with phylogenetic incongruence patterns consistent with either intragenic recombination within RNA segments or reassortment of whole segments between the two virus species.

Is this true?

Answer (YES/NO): NO